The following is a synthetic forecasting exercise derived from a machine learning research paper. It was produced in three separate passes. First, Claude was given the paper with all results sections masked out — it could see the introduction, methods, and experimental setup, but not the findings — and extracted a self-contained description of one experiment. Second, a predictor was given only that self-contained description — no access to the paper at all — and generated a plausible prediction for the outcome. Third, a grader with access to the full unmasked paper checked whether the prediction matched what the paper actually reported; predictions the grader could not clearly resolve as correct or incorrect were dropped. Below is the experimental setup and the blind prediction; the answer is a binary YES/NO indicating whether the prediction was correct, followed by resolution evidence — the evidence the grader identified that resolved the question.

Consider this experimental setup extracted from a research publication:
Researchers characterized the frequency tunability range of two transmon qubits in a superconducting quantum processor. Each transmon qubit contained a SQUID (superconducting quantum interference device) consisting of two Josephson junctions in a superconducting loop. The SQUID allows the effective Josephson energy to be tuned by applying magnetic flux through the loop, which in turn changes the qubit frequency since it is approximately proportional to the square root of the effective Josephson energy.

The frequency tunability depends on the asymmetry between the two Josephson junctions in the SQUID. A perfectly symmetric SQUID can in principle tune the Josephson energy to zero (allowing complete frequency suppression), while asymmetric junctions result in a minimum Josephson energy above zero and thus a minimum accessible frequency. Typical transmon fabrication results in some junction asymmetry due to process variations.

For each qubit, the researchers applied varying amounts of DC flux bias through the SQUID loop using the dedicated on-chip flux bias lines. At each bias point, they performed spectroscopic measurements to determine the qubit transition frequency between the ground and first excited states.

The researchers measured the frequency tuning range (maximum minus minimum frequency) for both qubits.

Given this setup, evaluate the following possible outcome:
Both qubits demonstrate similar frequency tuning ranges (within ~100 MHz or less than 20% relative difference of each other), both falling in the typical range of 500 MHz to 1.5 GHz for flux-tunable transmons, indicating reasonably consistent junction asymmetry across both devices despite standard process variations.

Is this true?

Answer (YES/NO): YES